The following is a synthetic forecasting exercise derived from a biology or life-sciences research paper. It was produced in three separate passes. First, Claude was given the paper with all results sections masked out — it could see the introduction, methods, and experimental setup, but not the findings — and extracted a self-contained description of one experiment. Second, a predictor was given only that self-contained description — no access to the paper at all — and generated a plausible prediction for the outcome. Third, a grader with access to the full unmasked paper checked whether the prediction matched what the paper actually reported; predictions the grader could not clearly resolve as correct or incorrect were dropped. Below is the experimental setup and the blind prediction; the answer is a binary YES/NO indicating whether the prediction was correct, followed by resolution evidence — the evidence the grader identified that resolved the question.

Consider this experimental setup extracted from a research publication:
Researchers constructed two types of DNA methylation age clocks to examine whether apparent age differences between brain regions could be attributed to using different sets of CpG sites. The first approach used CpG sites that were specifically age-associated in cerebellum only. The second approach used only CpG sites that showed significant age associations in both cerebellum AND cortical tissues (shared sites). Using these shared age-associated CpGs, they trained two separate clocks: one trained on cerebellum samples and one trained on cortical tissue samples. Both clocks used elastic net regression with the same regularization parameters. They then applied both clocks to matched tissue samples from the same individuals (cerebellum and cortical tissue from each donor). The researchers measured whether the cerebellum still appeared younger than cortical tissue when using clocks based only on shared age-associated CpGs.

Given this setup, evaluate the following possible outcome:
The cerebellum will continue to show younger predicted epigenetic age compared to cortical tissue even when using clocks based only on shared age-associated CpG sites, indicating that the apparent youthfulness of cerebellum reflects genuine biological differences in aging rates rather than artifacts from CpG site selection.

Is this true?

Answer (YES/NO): NO